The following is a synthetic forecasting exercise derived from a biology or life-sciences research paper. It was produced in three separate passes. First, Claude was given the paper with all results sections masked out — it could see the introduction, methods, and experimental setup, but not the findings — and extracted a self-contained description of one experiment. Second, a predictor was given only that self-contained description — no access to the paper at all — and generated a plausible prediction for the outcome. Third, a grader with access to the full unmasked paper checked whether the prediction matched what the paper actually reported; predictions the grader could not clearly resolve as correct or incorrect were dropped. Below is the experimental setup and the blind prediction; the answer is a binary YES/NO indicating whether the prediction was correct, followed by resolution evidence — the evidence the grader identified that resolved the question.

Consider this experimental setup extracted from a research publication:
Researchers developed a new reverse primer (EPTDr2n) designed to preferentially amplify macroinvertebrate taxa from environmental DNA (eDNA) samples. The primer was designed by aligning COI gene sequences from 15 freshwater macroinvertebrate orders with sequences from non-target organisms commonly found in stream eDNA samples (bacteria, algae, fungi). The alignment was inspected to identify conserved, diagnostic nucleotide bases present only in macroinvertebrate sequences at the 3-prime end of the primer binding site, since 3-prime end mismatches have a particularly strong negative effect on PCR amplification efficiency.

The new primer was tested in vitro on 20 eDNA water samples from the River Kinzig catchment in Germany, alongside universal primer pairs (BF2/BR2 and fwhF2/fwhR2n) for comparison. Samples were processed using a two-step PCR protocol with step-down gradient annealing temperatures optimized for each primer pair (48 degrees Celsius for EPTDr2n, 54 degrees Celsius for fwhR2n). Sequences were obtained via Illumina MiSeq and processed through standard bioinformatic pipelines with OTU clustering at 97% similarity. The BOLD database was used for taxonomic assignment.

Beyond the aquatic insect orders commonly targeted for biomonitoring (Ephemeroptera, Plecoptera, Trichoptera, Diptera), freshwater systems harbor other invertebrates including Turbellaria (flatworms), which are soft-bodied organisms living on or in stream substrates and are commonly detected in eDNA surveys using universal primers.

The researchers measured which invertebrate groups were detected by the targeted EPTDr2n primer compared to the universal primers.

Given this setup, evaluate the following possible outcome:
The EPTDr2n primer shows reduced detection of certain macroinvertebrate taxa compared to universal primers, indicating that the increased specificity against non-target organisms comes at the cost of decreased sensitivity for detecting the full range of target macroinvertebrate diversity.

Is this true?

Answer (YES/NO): YES